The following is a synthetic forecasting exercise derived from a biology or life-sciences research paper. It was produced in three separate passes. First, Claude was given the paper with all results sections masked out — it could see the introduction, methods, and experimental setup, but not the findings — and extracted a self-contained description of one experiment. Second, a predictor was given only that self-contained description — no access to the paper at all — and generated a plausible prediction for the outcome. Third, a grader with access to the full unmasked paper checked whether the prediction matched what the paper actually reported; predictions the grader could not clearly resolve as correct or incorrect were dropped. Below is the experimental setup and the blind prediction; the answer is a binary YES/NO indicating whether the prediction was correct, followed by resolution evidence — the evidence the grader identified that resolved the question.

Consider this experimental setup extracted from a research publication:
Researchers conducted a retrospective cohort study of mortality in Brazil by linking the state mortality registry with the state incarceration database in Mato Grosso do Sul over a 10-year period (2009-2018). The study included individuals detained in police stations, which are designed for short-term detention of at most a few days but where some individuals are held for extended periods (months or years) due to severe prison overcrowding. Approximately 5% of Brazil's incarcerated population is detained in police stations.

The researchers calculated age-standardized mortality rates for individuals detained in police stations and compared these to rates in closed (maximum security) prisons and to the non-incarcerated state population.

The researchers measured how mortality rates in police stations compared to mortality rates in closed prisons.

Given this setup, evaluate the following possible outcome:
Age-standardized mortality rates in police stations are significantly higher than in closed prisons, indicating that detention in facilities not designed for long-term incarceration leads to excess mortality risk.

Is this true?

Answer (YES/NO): YES